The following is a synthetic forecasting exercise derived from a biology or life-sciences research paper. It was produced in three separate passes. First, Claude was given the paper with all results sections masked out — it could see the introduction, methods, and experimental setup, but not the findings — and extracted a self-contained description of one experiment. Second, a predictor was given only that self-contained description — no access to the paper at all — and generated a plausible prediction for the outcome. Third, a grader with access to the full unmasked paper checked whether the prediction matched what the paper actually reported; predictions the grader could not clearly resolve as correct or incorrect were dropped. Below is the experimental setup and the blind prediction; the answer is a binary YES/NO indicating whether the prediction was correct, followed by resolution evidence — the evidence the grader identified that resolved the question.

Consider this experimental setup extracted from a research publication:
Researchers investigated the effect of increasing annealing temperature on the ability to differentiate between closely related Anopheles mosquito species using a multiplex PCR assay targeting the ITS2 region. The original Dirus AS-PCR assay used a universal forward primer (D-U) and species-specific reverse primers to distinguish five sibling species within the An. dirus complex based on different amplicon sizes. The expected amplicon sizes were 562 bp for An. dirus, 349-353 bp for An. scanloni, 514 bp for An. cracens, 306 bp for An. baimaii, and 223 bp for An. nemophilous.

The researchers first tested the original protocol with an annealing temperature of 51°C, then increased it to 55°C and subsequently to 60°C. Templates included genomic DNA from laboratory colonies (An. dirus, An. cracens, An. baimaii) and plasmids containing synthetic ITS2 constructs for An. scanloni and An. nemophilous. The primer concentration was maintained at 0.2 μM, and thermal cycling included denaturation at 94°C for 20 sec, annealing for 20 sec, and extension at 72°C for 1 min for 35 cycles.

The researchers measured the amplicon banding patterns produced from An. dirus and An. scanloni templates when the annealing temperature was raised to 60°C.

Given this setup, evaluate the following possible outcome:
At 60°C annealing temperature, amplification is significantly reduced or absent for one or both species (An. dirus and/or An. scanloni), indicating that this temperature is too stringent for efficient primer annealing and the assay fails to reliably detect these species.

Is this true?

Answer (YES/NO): NO